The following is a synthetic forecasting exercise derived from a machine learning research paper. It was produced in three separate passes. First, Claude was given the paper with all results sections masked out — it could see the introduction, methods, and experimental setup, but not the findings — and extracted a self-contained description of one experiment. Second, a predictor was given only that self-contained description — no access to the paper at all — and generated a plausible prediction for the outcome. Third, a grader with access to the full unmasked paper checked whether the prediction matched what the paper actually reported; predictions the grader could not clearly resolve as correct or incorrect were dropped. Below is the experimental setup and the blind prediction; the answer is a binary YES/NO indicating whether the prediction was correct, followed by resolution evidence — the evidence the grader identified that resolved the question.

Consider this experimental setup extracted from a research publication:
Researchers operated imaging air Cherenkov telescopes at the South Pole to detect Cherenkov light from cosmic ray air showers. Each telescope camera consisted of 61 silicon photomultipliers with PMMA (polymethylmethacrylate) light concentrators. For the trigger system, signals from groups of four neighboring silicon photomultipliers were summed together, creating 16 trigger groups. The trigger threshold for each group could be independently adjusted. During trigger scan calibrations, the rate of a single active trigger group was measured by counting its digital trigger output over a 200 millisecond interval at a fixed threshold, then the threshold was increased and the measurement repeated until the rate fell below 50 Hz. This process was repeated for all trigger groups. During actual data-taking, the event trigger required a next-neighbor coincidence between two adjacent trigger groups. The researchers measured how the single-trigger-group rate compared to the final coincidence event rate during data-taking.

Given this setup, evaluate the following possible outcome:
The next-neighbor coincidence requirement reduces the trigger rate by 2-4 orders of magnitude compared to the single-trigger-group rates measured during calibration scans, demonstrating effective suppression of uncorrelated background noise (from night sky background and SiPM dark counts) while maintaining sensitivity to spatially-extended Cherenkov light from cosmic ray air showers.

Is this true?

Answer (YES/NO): NO